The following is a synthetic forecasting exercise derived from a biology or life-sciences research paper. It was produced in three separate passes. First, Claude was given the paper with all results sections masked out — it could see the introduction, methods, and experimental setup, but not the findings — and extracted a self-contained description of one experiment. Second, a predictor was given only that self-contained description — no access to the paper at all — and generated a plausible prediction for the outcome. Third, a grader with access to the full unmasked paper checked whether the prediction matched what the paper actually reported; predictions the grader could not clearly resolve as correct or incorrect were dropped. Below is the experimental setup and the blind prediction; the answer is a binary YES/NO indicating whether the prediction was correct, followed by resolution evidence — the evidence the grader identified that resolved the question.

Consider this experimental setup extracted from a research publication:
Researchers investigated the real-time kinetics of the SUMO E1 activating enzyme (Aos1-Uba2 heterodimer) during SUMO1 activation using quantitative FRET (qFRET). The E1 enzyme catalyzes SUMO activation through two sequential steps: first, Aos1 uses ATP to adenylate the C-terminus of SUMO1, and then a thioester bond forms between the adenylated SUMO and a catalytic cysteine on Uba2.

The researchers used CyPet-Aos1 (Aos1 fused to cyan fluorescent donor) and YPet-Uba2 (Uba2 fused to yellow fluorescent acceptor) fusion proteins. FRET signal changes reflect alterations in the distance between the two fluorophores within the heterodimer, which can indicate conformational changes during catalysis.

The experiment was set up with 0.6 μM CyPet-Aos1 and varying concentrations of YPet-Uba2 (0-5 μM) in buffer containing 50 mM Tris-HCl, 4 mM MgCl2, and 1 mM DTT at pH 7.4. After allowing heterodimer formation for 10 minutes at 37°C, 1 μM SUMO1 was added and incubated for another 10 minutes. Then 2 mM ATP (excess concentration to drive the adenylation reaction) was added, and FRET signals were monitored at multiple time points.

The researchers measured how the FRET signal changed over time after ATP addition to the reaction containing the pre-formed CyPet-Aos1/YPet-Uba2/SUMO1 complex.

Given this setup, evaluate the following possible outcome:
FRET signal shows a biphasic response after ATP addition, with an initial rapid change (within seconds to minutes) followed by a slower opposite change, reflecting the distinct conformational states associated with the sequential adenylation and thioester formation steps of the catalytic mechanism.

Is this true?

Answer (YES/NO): NO